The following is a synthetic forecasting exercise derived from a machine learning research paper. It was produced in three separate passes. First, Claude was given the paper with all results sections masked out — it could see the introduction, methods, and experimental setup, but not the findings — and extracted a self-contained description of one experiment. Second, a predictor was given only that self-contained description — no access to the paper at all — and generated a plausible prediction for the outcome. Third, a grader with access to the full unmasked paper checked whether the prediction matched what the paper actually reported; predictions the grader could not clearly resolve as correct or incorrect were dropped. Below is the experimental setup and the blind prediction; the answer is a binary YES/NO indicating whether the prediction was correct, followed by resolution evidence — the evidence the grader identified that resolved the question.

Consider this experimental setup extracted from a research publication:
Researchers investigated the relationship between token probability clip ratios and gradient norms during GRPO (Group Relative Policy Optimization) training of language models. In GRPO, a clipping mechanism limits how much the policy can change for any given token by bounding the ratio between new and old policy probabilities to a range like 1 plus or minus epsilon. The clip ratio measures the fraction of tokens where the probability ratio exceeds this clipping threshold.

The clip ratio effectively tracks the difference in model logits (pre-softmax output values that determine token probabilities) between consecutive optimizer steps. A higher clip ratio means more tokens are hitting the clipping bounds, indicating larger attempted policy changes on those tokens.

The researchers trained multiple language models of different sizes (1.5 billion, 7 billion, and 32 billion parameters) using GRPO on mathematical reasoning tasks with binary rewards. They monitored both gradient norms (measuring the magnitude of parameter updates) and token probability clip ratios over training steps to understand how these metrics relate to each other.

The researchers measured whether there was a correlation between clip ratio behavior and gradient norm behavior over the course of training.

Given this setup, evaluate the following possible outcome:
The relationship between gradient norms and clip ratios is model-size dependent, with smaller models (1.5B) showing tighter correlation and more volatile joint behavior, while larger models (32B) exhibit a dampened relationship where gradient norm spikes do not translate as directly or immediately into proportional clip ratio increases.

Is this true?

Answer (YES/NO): NO